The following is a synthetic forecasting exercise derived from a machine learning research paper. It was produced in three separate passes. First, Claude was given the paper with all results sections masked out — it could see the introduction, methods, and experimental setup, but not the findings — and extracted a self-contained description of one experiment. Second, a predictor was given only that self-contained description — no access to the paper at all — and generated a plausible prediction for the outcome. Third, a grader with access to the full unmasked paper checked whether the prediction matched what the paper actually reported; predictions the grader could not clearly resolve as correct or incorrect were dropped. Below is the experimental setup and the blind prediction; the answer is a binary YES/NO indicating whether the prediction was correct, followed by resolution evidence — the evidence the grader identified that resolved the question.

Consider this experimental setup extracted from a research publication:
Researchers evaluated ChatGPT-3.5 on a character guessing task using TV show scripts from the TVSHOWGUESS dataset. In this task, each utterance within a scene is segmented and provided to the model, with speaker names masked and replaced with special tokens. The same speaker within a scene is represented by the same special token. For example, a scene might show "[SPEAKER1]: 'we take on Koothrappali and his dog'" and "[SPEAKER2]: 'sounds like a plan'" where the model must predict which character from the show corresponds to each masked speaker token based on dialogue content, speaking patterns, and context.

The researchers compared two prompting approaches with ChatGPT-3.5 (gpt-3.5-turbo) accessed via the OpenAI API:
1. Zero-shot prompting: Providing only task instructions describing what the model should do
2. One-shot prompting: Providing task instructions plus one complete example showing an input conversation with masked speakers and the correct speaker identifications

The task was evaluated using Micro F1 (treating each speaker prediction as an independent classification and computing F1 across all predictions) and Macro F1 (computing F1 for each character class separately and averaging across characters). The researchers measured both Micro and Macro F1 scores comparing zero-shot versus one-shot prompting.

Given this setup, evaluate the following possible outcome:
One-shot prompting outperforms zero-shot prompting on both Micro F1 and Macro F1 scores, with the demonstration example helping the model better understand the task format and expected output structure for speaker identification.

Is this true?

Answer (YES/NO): YES